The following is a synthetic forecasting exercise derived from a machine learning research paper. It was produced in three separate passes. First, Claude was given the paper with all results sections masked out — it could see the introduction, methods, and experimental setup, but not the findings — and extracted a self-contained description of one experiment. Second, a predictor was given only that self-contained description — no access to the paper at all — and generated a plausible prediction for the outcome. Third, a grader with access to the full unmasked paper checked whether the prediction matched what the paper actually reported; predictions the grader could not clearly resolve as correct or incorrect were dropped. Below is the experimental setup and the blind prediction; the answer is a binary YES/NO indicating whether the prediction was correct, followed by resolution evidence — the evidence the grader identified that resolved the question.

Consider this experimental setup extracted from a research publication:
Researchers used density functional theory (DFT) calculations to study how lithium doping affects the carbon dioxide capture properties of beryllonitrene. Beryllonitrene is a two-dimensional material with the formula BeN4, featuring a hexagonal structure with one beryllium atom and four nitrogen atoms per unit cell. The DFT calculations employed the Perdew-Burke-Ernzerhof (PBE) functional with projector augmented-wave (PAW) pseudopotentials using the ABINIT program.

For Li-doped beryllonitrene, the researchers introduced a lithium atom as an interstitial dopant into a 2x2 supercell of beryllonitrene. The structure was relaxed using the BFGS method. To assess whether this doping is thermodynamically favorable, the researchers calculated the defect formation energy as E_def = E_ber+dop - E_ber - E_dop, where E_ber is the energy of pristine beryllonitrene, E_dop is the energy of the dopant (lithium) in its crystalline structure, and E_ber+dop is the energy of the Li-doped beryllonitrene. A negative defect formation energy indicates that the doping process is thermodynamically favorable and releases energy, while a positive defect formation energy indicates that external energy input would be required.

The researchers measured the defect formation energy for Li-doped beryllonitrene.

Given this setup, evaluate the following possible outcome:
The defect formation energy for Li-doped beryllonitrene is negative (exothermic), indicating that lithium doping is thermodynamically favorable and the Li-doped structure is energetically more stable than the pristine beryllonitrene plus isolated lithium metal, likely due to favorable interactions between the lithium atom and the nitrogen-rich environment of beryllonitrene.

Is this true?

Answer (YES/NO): YES